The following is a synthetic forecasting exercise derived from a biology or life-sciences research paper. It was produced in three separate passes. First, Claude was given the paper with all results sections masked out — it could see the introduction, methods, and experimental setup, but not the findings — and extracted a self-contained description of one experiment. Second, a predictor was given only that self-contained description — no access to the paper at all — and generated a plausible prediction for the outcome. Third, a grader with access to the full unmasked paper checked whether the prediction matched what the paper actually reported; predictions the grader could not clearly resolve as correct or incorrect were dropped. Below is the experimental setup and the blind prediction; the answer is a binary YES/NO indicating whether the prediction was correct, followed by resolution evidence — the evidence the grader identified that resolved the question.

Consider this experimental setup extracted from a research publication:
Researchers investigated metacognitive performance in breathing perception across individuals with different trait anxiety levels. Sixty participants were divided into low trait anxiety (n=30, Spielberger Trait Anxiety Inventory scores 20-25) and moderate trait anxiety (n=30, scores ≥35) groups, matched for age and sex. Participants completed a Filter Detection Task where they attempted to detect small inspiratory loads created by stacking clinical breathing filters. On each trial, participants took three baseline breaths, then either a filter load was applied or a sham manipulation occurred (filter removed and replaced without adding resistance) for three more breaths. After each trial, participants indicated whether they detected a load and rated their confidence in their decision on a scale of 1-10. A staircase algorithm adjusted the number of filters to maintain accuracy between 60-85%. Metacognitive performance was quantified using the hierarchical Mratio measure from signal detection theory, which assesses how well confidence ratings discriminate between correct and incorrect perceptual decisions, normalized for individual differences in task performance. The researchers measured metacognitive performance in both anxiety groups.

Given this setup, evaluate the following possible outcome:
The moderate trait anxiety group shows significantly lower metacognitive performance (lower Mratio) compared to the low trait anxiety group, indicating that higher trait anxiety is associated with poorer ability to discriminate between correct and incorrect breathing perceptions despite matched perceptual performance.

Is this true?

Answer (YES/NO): NO